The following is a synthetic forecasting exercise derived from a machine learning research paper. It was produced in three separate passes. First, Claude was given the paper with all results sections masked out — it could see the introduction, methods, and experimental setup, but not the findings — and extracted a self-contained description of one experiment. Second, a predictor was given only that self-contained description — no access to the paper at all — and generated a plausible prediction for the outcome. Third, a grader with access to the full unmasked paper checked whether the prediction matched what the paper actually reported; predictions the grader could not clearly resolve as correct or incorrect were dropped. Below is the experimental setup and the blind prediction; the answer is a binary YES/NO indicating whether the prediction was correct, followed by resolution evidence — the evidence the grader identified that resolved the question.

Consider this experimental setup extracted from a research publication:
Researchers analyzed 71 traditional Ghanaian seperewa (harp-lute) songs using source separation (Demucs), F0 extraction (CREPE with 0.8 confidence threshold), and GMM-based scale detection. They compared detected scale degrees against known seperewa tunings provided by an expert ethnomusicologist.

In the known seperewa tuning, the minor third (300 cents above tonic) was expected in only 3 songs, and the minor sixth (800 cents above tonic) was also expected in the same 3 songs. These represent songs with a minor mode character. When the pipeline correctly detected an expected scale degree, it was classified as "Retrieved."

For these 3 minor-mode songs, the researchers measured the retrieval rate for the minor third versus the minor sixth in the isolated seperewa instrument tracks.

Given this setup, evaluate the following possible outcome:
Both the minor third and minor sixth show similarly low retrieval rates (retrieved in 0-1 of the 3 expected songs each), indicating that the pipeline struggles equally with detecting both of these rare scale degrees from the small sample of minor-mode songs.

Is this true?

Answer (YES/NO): NO